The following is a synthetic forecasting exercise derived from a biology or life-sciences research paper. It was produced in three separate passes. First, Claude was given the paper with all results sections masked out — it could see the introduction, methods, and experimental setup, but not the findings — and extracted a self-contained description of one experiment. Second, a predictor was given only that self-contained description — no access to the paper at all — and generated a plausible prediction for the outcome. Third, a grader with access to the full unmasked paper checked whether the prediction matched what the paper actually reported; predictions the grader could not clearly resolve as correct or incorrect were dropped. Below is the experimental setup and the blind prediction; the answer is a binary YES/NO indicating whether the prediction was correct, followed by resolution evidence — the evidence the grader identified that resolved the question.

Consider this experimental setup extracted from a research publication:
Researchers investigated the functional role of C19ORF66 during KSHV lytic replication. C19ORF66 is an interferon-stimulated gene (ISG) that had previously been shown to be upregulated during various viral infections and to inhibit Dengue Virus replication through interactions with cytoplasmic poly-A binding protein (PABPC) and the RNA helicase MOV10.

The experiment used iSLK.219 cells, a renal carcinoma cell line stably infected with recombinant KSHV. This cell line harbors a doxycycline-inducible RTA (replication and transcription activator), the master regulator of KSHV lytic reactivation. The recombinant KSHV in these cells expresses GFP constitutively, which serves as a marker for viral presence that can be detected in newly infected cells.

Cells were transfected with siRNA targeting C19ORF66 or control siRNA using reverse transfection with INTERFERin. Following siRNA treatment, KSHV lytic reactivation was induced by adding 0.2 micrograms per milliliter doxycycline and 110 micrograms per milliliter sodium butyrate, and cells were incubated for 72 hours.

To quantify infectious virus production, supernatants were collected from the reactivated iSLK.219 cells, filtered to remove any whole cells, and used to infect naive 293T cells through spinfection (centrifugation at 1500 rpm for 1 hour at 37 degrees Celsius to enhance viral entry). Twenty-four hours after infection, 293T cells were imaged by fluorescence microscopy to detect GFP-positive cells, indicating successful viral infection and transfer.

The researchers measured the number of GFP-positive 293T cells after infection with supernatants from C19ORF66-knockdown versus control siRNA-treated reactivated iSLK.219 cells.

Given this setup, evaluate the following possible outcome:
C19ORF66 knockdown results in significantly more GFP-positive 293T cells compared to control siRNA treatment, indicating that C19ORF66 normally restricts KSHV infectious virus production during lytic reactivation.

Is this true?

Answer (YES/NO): YES